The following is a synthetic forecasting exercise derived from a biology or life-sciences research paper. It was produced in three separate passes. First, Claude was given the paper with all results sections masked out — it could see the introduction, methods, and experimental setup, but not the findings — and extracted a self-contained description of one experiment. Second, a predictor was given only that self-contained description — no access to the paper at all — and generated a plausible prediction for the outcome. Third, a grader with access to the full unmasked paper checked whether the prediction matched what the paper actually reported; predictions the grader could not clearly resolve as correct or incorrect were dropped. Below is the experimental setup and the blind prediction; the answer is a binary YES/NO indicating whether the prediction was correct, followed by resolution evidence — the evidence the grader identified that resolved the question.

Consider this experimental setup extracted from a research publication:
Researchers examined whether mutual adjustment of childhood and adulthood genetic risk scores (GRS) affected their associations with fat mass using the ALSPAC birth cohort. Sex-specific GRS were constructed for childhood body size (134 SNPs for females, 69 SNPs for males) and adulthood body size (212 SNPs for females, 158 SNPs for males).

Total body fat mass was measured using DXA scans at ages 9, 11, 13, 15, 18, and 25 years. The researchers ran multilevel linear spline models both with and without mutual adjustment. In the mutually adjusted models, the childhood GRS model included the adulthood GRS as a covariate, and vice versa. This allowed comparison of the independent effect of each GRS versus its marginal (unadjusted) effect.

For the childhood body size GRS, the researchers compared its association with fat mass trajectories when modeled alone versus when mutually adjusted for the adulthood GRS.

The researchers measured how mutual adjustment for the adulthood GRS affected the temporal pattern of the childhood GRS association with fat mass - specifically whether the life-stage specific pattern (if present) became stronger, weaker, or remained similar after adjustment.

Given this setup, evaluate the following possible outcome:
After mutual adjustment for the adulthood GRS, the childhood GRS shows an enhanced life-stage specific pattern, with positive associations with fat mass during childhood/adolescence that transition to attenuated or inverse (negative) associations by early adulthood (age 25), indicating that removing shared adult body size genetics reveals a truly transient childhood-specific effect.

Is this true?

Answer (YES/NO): NO